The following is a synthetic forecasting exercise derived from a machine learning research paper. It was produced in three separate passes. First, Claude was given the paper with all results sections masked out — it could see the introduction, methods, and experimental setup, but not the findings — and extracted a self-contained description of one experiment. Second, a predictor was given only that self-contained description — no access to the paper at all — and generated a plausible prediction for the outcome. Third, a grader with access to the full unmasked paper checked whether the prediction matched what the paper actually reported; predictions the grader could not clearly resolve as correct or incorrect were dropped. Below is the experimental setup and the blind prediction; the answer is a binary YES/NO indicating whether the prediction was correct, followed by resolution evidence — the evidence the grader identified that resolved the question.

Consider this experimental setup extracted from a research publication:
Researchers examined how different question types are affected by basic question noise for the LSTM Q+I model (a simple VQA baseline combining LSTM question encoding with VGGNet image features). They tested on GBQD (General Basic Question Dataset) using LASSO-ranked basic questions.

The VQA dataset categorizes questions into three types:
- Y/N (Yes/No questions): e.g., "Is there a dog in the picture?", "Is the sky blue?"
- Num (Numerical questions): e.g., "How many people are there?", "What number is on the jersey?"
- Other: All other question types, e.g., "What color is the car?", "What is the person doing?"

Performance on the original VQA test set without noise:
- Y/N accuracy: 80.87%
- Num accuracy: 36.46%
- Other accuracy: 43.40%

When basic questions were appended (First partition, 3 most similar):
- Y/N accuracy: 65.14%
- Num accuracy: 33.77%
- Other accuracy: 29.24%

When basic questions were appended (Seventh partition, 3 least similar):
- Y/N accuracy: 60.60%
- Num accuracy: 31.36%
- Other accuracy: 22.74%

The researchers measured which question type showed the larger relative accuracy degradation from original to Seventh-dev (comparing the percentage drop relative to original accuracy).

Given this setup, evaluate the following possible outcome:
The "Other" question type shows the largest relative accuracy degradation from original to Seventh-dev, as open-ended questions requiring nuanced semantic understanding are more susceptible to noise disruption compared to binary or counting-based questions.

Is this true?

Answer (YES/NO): YES